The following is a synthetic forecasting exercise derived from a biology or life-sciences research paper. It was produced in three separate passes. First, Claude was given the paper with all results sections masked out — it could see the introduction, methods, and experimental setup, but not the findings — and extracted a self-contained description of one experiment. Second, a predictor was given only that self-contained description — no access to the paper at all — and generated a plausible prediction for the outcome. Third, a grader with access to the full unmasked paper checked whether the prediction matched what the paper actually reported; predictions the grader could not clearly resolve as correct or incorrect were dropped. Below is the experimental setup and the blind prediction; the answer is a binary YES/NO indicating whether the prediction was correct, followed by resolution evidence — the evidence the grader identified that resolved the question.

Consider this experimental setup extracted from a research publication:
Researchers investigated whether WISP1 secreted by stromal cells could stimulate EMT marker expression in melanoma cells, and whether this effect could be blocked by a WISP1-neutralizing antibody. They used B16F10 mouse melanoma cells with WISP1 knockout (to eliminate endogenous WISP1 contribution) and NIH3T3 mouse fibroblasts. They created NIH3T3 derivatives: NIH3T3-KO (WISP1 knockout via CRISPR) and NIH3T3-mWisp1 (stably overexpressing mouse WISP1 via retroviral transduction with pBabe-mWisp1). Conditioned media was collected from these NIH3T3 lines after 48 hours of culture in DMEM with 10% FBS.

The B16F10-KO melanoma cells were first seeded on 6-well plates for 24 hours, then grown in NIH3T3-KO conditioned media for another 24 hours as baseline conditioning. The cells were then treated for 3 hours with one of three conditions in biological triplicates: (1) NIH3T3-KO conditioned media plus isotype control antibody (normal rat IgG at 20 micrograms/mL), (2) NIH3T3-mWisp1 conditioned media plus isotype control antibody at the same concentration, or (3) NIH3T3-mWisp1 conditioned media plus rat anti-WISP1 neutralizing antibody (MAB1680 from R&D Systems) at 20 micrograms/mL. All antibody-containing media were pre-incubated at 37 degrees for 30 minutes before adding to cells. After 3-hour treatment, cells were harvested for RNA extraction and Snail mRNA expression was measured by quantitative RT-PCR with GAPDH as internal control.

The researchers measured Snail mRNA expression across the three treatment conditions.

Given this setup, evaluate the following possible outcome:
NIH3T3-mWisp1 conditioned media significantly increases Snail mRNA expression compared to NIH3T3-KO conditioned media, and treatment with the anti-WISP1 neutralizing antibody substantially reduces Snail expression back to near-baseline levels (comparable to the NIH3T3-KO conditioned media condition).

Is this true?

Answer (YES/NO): YES